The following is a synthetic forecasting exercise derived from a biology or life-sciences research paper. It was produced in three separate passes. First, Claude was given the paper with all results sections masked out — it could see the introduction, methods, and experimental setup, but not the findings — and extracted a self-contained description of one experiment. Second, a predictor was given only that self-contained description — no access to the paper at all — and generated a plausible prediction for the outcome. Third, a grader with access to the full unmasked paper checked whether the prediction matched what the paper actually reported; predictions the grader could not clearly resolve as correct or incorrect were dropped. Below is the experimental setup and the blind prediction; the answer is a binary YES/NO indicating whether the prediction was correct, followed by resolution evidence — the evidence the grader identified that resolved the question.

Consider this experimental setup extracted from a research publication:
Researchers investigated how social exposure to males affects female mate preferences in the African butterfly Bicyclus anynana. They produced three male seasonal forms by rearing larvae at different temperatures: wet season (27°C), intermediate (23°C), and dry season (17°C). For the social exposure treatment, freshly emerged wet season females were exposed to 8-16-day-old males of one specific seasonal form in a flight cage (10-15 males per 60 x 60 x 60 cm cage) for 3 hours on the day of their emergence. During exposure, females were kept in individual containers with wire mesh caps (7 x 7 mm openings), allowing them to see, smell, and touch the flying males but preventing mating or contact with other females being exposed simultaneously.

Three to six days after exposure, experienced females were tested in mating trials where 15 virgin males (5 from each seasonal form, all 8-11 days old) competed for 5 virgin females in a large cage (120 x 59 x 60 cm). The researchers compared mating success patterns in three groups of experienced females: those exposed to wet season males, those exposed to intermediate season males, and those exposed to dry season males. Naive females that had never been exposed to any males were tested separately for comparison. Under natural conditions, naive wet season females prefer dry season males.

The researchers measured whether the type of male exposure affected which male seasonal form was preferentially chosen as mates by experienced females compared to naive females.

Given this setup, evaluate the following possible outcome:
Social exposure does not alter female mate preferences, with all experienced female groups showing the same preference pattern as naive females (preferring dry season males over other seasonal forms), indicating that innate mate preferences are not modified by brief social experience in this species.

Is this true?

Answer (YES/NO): NO